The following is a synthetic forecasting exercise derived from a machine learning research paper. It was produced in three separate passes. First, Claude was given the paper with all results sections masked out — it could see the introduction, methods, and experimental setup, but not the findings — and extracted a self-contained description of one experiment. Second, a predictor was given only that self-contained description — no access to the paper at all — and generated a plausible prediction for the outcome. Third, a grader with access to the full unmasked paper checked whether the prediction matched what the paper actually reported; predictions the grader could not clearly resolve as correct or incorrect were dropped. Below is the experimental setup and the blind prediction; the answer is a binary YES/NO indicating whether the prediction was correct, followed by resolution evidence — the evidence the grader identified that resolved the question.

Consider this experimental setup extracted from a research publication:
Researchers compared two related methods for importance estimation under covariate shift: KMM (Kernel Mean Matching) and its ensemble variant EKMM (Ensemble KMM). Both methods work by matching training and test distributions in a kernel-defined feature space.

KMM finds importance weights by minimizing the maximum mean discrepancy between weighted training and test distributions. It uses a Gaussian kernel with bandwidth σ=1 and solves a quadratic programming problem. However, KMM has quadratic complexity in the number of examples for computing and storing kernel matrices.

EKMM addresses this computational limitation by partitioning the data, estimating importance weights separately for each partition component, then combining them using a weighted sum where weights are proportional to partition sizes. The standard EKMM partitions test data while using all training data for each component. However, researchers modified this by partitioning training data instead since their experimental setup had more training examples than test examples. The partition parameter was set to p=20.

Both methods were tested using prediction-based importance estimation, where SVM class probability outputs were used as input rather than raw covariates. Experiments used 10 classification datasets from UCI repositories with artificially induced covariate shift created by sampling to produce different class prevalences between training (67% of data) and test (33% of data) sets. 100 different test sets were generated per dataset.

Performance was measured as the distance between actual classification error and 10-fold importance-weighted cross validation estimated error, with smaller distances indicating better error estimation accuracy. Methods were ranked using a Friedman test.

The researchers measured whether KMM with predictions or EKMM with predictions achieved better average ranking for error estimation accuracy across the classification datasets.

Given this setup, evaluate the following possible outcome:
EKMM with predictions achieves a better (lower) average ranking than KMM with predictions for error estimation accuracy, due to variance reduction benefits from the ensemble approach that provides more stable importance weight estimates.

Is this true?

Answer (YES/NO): YES